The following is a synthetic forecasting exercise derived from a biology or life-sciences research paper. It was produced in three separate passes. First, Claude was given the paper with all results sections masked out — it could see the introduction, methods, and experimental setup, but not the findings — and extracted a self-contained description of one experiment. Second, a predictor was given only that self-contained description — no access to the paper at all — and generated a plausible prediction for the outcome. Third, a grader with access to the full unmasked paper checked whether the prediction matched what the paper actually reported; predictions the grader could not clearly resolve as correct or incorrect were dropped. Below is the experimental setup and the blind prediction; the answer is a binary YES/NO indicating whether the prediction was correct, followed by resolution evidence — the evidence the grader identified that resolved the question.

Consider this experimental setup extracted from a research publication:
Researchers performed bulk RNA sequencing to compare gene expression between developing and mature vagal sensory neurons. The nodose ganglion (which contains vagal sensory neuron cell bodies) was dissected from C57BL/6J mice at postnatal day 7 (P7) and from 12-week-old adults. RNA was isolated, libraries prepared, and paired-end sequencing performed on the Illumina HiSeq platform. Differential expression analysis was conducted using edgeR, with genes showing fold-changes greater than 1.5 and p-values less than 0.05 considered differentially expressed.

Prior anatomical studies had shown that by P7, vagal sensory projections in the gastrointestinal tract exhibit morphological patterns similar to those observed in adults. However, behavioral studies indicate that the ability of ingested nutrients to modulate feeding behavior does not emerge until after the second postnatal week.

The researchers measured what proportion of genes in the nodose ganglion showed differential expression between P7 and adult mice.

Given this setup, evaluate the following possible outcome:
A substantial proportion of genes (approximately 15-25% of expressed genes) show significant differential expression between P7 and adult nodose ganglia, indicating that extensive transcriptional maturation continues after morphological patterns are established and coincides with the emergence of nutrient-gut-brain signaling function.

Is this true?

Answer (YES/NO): YES